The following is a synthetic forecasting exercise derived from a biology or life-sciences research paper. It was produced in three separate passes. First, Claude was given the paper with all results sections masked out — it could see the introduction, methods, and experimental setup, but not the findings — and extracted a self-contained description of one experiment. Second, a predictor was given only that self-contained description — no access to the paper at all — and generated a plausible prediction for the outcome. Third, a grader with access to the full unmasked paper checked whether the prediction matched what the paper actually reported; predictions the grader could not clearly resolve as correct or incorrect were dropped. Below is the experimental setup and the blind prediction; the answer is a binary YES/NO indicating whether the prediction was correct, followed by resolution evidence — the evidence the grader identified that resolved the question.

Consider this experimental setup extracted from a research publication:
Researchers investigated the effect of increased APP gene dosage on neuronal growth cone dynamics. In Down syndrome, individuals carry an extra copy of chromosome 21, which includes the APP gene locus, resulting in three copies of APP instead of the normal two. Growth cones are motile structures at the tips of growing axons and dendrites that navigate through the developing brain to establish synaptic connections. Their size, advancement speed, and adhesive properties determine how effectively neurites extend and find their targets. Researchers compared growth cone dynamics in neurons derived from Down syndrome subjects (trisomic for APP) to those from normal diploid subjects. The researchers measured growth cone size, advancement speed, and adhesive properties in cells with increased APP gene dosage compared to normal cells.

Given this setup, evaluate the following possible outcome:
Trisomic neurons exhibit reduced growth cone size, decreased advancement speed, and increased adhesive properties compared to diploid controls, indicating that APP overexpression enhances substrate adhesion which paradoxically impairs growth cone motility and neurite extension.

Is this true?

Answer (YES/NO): NO